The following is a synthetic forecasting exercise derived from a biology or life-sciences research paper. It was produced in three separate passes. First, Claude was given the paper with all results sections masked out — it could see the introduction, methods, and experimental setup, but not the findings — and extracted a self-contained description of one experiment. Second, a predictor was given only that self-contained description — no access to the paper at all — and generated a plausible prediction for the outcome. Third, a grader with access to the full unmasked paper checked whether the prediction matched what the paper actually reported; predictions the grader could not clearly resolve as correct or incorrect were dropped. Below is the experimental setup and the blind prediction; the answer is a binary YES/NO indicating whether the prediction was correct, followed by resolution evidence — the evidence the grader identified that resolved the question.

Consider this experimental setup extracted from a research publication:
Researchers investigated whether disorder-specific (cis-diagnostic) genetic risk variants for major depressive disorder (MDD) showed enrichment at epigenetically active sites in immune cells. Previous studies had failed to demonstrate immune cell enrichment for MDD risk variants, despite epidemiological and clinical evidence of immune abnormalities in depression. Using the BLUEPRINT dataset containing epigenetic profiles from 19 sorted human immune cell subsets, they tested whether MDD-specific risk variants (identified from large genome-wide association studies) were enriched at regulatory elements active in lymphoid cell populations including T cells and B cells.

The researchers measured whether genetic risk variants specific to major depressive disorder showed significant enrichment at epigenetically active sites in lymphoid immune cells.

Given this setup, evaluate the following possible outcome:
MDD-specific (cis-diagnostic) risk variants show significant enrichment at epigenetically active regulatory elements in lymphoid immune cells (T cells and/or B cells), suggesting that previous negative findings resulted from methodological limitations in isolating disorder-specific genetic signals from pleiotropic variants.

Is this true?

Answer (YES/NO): YES